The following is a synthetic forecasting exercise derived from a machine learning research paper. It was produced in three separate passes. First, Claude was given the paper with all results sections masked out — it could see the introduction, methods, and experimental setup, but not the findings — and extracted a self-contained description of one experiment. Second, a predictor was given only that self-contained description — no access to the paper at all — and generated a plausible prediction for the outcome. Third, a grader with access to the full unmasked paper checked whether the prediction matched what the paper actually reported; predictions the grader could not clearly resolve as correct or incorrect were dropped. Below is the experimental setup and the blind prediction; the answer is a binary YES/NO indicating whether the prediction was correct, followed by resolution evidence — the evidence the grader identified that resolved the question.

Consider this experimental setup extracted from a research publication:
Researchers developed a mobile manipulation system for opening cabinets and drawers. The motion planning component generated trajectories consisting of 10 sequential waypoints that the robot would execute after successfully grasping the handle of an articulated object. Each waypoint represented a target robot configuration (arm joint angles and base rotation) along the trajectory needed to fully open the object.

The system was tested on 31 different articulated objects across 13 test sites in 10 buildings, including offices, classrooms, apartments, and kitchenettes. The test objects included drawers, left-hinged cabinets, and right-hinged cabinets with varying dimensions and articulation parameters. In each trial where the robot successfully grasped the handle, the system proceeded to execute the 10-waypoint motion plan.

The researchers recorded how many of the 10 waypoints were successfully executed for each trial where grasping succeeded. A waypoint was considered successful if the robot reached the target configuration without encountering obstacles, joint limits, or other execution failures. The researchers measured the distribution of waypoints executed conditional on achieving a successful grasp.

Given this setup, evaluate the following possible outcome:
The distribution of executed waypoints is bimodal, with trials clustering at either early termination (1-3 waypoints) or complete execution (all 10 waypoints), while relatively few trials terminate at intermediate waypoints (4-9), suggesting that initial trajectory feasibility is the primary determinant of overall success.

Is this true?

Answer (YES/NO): NO